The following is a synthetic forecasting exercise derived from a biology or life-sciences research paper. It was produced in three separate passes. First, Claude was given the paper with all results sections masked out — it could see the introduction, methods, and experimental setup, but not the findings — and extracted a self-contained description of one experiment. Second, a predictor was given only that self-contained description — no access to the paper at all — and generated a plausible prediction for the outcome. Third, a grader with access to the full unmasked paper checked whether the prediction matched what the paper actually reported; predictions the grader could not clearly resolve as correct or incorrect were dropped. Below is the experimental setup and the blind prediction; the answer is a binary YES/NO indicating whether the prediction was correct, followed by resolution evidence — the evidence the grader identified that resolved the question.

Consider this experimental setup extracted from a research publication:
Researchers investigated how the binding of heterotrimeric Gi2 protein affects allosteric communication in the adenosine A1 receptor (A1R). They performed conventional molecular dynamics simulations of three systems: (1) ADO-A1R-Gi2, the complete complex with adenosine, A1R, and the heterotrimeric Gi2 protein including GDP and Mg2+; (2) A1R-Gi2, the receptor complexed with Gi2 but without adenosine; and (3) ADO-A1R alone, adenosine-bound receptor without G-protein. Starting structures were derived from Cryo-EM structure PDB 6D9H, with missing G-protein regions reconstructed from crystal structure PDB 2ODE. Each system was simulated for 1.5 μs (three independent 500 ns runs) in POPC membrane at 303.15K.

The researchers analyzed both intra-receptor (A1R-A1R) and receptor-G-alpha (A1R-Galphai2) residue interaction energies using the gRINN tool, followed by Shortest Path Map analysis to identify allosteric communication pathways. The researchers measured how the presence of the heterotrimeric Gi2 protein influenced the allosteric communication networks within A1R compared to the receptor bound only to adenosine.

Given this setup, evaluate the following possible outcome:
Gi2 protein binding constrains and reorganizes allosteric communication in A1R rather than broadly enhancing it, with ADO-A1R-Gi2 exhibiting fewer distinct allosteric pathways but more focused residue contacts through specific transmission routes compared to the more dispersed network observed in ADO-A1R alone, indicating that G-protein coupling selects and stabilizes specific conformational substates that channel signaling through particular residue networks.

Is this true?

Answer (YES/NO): YES